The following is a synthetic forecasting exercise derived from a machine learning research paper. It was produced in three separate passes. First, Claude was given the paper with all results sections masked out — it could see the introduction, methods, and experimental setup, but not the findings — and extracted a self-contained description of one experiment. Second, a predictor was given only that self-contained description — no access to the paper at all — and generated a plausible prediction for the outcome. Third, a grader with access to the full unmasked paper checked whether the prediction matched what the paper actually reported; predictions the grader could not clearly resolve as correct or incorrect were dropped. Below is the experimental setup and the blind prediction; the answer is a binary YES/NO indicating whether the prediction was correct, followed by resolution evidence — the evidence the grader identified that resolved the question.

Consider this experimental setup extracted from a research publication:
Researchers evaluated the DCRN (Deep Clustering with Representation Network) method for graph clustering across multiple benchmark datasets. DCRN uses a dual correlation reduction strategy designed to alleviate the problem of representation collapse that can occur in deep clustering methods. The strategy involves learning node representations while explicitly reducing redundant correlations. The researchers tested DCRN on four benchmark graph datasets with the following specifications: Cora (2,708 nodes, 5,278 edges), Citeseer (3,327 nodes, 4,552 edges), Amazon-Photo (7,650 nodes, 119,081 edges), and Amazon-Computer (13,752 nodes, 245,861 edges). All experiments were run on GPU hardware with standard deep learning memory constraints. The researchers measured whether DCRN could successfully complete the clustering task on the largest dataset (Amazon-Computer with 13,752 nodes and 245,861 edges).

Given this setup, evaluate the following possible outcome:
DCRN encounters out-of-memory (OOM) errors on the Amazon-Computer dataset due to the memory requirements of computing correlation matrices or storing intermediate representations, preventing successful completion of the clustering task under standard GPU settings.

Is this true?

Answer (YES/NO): YES